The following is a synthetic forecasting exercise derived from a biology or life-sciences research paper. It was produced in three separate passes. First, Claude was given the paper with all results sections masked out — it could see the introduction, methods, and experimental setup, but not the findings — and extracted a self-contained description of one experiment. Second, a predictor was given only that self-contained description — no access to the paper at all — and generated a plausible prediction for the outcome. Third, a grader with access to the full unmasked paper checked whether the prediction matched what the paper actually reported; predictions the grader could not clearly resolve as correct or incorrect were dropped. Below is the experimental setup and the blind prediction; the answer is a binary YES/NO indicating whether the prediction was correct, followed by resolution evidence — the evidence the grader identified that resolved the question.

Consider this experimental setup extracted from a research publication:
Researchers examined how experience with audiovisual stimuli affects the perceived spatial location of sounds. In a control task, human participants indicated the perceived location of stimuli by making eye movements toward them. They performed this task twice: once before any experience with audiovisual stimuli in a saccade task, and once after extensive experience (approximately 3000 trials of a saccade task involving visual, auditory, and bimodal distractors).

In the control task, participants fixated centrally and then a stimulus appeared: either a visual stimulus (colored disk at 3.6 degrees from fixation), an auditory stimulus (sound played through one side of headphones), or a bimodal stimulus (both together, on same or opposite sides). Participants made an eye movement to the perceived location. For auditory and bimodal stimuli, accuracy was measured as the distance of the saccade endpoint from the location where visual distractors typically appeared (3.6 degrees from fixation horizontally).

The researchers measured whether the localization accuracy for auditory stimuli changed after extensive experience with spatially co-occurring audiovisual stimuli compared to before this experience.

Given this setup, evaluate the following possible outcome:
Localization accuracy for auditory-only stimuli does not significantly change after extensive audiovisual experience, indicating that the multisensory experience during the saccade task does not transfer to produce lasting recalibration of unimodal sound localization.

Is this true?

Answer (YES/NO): NO